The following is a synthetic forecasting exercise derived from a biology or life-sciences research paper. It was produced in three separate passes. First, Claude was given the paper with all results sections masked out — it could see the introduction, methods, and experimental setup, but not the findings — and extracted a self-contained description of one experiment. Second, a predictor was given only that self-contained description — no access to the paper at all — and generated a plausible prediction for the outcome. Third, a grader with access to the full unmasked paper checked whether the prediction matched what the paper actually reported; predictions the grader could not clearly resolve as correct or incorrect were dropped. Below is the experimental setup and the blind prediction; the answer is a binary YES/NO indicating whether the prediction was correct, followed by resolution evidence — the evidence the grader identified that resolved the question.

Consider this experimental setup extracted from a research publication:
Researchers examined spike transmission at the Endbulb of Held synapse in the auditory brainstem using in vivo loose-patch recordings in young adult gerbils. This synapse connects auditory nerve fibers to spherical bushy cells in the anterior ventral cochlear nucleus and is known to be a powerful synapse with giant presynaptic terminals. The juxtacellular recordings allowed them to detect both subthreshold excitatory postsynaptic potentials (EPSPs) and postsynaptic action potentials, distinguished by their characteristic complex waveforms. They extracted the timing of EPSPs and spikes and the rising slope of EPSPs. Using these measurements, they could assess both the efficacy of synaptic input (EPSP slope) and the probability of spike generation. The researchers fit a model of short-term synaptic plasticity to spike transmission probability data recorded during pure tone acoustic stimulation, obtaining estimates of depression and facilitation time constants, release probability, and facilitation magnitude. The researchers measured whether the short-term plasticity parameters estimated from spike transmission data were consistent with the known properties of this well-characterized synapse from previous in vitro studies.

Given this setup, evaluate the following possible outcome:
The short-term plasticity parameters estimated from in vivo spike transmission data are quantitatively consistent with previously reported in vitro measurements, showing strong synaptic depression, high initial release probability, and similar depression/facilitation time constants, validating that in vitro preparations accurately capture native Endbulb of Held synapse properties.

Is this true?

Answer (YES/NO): NO